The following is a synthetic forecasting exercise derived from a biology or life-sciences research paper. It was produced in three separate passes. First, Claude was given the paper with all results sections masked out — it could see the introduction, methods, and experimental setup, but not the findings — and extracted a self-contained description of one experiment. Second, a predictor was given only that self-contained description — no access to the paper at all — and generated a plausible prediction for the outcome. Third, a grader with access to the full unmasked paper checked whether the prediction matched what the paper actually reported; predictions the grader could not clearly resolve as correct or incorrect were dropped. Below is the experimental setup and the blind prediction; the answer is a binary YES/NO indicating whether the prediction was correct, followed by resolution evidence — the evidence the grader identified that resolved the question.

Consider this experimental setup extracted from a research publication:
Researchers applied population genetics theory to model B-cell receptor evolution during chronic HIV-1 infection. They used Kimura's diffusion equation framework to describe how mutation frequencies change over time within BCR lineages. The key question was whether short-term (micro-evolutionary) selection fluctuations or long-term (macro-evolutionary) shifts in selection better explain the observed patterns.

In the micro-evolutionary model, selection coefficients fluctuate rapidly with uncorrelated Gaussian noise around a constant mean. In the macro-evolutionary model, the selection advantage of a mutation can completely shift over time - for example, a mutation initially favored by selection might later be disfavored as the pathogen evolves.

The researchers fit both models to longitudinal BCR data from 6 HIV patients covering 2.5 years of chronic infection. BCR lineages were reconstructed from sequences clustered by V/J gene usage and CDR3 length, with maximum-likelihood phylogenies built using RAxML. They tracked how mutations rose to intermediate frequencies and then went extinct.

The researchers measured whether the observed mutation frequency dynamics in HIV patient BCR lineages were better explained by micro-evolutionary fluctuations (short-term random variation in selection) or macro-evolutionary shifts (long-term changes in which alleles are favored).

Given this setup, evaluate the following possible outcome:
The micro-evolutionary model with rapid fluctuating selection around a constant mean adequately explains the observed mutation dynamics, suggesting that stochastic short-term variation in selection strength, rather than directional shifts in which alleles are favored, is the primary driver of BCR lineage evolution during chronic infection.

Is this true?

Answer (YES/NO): NO